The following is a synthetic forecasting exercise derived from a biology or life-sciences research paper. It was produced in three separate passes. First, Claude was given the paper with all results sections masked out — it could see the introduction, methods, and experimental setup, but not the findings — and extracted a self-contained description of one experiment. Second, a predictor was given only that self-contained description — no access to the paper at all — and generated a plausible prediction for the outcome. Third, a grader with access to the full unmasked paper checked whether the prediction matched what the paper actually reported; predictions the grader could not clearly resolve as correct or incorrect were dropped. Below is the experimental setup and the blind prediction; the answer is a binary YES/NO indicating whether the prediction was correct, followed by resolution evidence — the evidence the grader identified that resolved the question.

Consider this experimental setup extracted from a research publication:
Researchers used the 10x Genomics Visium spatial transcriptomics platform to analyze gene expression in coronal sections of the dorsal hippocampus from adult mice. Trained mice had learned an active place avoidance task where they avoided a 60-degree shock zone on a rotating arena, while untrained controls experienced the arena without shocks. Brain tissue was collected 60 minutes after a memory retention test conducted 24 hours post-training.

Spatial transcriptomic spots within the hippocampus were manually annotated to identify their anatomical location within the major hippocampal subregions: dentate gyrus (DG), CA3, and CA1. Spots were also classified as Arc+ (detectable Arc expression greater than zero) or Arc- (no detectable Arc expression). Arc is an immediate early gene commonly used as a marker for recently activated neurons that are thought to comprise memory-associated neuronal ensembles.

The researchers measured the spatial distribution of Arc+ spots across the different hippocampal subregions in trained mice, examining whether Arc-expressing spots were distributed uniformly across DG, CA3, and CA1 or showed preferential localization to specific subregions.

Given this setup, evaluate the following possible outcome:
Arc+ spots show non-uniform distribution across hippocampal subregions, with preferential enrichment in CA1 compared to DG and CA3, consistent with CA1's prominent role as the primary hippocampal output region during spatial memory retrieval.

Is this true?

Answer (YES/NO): YES